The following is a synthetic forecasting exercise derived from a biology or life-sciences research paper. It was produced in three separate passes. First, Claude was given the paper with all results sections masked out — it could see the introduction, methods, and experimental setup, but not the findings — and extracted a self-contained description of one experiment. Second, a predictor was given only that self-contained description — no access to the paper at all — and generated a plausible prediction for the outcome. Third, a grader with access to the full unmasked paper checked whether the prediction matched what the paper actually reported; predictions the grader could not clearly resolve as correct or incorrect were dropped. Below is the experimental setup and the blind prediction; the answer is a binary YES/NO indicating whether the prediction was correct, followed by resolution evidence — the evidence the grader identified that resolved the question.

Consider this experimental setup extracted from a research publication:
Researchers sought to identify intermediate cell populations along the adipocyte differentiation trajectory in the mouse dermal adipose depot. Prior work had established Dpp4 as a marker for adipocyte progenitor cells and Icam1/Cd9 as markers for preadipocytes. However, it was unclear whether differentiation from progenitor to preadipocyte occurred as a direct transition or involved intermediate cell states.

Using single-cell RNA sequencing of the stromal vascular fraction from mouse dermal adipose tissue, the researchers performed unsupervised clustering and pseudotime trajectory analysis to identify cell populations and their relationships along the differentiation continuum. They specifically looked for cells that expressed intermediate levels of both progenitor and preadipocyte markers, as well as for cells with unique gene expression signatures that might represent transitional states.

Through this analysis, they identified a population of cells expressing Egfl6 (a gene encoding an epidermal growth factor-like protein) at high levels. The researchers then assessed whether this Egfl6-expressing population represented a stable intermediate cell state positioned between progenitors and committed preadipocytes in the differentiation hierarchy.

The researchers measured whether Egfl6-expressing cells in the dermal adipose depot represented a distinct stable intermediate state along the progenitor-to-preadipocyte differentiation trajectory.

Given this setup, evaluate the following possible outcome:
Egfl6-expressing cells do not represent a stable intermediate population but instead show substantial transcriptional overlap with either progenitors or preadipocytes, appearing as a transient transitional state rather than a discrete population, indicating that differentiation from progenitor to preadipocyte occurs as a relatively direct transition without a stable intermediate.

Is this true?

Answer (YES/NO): NO